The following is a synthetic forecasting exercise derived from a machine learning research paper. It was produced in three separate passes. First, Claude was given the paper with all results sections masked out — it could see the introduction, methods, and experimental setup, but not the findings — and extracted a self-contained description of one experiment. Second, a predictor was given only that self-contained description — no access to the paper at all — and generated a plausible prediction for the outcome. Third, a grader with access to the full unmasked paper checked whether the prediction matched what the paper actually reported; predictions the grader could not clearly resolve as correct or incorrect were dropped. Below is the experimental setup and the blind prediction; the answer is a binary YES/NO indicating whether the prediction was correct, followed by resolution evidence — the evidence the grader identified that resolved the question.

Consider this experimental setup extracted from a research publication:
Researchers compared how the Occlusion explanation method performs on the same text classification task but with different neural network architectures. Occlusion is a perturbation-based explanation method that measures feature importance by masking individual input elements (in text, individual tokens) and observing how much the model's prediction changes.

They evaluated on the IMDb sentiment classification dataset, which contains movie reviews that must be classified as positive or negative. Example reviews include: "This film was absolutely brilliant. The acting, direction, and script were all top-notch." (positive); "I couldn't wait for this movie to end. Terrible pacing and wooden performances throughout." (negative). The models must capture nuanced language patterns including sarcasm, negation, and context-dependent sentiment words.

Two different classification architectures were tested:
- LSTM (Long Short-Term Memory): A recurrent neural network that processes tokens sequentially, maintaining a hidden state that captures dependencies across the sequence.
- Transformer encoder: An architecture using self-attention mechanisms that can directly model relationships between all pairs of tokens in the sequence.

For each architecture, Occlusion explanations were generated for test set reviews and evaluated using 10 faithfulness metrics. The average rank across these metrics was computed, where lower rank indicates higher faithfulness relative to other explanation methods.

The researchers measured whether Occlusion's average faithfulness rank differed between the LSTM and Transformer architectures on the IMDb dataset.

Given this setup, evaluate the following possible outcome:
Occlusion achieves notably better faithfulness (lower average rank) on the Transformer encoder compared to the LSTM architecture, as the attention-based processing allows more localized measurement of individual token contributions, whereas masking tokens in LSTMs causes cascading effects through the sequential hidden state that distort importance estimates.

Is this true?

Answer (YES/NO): YES